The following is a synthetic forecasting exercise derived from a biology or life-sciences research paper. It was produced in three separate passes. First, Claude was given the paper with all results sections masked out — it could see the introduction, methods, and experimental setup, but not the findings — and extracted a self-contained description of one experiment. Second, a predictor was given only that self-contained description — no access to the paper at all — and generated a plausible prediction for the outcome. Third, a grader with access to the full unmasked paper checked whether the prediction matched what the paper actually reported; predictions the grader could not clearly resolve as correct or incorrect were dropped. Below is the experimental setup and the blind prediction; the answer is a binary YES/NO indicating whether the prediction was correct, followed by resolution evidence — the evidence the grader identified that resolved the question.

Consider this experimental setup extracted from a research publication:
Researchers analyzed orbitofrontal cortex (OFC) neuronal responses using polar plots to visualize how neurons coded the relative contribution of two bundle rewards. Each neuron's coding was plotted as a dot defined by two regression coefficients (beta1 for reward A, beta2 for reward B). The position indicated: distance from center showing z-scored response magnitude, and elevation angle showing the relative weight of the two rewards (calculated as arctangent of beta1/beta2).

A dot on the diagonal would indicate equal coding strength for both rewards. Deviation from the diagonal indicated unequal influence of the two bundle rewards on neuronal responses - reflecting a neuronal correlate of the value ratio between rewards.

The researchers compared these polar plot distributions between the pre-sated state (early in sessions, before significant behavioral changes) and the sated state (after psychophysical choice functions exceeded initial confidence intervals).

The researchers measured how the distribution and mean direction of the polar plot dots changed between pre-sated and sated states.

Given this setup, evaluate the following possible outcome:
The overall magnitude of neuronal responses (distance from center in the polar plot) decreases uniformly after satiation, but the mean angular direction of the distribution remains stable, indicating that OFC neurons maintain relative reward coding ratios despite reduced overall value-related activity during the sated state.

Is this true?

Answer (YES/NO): NO